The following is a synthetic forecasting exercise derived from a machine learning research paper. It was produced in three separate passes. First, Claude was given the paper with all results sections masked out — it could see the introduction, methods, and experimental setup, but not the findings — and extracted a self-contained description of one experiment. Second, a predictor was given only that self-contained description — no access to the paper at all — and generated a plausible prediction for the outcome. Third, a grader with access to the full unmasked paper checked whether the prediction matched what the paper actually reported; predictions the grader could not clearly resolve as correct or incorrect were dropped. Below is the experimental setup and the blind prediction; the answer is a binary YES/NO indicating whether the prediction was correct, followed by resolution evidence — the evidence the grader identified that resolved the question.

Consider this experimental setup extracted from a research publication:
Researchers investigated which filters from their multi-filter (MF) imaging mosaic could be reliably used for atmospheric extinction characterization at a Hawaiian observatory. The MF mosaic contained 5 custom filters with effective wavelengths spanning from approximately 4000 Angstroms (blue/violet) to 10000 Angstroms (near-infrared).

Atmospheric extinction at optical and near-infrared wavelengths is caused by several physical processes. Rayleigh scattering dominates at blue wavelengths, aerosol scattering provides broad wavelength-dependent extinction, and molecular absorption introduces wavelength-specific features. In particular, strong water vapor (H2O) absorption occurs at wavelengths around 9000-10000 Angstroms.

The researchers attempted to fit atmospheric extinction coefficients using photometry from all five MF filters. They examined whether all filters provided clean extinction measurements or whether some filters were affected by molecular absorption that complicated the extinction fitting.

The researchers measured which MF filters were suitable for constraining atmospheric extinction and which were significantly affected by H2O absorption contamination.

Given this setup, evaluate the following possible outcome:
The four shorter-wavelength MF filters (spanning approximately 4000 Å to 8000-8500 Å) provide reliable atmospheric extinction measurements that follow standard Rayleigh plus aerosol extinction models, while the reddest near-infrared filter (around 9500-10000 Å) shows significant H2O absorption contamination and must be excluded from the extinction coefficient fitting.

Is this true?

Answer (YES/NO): NO